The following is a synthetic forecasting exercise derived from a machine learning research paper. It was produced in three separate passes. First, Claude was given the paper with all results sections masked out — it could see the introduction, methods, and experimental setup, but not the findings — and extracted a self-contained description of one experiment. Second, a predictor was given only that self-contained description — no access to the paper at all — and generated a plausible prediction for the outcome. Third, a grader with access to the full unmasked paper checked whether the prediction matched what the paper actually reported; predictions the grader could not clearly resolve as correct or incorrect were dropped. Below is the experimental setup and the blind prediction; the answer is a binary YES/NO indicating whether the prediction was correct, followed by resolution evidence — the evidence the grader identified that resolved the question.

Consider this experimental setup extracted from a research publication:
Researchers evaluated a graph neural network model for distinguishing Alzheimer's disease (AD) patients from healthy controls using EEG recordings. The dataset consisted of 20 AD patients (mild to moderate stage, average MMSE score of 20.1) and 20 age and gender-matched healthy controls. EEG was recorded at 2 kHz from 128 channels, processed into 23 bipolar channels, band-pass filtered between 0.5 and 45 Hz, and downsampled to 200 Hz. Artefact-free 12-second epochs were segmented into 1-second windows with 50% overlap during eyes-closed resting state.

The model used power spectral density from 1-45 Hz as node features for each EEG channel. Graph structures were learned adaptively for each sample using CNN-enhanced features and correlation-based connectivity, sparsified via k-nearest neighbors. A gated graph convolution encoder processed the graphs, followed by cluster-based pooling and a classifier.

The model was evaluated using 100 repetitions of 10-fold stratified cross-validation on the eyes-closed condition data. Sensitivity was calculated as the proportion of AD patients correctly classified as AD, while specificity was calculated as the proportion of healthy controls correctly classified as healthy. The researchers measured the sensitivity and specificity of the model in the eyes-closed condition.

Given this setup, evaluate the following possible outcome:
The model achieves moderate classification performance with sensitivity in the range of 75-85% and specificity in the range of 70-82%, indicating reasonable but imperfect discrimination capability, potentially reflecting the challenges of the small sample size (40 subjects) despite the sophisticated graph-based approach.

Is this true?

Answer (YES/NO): NO